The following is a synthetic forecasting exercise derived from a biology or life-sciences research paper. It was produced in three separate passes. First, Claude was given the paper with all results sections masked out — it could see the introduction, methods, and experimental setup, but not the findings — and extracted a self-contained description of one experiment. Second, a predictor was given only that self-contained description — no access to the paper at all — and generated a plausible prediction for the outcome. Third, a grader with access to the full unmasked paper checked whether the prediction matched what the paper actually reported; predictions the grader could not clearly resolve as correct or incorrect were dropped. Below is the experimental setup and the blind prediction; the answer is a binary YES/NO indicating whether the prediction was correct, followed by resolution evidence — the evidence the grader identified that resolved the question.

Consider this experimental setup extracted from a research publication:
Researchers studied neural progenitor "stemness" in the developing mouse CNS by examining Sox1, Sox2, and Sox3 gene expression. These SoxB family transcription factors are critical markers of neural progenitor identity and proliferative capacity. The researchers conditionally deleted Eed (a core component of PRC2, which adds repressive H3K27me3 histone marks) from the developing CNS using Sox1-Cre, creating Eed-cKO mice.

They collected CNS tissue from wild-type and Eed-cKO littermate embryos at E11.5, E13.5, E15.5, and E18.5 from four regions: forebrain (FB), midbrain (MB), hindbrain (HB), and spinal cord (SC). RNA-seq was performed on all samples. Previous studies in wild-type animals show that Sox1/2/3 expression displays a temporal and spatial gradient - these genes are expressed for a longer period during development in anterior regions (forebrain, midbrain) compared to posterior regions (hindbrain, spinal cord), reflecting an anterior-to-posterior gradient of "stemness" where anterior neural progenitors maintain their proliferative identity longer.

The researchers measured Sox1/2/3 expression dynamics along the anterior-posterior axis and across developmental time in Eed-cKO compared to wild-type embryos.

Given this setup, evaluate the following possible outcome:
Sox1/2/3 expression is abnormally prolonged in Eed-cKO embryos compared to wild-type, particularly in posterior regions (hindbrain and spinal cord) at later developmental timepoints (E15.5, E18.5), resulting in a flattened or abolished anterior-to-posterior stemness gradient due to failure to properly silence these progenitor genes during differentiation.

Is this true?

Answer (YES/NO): NO